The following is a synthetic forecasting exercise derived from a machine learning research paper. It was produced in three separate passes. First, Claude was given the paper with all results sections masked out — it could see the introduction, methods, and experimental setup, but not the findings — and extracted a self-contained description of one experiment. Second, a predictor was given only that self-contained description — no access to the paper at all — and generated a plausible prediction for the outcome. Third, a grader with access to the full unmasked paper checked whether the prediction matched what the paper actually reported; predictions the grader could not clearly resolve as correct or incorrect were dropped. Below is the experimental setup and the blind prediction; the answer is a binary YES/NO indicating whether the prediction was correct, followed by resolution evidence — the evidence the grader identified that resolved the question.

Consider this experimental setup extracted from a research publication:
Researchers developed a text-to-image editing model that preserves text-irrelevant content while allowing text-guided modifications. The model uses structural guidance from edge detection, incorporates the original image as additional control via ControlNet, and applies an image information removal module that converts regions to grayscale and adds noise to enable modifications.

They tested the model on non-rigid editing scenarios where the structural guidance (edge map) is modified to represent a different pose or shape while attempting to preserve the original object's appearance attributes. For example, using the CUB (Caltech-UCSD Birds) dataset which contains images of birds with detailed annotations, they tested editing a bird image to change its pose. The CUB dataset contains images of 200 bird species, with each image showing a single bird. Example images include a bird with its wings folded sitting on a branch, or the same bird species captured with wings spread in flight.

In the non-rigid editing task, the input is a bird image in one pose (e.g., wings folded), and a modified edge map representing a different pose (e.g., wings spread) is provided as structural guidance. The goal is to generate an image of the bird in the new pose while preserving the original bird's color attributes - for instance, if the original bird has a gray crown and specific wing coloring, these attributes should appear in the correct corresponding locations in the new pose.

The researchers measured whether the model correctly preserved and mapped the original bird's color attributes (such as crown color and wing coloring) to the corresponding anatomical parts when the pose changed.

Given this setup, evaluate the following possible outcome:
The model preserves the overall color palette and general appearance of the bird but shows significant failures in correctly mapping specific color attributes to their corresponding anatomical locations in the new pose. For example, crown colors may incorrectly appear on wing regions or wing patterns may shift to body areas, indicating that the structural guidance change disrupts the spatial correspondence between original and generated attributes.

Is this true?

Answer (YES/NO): YES